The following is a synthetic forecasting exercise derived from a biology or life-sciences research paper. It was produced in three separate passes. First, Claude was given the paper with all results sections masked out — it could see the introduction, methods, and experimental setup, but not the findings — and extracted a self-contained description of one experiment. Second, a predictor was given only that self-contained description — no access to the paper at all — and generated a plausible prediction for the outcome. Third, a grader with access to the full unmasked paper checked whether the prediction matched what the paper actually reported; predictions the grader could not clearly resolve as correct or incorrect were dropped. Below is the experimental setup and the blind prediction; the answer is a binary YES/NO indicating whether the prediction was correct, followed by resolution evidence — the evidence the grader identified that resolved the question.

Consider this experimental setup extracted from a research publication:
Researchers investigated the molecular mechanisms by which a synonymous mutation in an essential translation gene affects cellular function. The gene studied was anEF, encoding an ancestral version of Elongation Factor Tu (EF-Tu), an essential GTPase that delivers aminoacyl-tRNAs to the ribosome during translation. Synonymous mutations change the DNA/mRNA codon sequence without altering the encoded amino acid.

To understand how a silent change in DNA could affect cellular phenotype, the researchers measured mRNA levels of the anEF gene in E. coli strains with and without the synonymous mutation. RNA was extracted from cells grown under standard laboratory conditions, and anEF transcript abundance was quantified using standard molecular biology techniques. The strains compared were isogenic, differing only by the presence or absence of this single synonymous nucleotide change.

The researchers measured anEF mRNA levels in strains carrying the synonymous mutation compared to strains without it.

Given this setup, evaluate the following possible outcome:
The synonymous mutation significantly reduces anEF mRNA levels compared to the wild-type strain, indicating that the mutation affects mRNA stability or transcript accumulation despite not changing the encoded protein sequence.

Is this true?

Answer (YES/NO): NO